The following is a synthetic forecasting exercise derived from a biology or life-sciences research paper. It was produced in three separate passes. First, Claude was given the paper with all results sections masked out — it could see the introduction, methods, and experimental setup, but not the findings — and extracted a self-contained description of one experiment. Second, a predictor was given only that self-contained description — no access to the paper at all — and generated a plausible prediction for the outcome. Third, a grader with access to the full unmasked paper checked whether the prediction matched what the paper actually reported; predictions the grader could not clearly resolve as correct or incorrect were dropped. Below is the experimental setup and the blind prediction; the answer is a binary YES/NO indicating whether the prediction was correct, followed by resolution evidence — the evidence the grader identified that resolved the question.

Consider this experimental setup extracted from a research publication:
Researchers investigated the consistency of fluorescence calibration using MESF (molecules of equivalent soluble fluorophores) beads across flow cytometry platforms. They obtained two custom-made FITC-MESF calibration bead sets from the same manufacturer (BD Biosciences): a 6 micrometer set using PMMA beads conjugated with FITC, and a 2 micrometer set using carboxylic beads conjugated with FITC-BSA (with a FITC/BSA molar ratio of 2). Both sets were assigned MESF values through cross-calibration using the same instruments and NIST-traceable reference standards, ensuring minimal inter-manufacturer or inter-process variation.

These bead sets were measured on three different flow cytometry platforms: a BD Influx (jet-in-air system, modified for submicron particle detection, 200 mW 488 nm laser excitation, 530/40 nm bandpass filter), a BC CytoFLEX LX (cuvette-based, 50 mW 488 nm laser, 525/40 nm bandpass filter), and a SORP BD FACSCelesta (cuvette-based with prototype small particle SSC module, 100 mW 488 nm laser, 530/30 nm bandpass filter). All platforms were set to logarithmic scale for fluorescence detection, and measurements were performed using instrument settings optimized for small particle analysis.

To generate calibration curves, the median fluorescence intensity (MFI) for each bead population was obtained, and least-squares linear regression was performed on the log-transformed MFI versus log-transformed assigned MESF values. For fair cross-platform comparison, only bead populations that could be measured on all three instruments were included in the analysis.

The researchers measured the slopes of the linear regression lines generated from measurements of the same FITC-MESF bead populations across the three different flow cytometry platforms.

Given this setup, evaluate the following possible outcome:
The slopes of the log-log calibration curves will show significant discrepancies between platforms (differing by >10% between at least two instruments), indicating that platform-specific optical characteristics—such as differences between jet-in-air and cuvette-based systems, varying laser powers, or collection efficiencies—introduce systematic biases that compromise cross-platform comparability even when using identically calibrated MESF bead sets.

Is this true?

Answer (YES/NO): NO